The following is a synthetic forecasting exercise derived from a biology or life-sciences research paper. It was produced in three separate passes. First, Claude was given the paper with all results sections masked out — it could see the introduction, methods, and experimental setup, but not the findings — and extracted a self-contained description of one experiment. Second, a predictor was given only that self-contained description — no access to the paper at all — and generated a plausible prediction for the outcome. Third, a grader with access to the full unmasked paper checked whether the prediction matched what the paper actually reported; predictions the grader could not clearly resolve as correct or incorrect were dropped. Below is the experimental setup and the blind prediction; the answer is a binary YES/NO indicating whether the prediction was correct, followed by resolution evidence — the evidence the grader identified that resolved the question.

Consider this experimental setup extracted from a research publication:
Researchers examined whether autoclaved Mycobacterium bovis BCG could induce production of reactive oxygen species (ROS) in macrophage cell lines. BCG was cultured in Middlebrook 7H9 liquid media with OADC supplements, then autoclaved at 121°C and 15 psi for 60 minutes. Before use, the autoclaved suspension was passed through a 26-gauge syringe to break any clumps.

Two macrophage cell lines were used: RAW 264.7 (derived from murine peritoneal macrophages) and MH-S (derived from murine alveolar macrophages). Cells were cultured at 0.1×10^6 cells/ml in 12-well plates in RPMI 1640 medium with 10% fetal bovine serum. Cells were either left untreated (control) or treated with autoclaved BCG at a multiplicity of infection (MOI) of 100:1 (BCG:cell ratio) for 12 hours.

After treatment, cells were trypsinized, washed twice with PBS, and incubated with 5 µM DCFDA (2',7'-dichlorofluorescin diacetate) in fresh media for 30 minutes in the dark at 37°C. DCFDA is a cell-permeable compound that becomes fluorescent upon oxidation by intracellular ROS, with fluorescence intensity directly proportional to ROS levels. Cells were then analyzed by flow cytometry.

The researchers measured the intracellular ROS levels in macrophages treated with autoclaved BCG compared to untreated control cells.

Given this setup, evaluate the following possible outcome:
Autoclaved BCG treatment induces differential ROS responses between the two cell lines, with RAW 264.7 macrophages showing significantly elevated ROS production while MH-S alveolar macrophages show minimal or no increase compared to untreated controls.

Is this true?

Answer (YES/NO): NO